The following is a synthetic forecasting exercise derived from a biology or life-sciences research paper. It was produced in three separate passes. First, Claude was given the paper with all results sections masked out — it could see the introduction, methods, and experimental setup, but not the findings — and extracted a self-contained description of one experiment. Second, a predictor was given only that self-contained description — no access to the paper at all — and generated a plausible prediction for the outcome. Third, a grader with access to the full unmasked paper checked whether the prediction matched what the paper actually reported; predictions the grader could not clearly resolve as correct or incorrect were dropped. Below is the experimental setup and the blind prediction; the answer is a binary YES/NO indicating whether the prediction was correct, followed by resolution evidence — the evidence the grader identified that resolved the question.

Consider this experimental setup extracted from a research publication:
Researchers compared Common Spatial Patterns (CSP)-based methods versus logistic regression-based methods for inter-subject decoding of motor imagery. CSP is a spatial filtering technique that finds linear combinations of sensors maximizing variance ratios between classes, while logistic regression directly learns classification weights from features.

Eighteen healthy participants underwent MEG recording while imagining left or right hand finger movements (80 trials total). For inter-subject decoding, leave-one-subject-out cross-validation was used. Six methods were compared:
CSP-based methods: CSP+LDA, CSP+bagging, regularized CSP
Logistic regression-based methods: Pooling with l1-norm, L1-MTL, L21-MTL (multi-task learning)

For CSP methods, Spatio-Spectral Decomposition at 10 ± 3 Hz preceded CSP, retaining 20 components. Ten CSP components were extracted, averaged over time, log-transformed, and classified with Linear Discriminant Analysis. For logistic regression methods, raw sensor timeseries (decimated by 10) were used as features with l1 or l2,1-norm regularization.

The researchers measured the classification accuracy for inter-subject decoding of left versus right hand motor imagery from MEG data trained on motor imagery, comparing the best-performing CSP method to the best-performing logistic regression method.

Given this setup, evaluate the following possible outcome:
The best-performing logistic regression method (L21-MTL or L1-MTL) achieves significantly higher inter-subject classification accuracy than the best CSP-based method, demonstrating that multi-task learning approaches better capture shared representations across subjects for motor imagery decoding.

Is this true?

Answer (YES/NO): YES